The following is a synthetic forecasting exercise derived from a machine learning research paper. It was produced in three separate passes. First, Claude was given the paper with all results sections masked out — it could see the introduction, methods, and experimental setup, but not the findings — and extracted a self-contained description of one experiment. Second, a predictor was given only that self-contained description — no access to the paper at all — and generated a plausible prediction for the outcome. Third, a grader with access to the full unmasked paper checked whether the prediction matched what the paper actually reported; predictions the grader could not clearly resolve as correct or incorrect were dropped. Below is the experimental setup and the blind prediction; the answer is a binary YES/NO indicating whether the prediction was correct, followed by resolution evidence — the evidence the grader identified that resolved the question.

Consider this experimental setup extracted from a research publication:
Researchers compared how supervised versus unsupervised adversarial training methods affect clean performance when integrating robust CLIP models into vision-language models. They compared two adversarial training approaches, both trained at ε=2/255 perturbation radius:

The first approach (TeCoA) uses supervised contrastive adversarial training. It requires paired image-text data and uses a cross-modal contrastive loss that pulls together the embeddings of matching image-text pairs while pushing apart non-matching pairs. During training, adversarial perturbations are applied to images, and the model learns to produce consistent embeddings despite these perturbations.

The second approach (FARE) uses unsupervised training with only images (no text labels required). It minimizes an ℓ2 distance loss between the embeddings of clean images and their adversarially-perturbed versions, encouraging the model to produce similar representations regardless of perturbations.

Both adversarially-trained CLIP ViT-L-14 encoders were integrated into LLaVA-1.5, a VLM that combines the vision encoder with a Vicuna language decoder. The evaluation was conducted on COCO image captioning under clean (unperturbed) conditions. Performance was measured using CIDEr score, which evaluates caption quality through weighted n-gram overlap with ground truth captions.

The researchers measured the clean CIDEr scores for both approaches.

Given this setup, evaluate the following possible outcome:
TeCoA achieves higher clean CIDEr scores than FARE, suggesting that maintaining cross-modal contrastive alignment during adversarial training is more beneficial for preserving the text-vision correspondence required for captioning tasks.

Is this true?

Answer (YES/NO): NO